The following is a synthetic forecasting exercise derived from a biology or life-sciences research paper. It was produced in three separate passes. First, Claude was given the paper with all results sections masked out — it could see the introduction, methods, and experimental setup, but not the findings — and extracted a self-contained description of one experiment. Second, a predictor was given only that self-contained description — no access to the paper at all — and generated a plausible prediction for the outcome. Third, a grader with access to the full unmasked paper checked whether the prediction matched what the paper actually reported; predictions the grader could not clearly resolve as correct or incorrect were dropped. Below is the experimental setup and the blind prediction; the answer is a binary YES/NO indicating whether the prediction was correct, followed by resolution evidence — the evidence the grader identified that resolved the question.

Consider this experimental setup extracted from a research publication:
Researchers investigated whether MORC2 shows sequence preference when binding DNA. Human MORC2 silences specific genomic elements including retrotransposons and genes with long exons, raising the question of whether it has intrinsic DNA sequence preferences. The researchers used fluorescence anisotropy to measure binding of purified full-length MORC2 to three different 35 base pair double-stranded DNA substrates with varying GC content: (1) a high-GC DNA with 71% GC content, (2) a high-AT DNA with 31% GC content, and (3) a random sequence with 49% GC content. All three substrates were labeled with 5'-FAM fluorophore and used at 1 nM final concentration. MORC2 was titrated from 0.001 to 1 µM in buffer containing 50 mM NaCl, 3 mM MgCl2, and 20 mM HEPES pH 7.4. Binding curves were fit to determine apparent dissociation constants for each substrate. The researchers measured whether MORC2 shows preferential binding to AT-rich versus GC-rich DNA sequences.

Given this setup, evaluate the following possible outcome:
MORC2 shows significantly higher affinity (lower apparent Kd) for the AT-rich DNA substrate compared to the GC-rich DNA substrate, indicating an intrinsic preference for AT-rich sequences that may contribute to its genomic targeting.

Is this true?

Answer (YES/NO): NO